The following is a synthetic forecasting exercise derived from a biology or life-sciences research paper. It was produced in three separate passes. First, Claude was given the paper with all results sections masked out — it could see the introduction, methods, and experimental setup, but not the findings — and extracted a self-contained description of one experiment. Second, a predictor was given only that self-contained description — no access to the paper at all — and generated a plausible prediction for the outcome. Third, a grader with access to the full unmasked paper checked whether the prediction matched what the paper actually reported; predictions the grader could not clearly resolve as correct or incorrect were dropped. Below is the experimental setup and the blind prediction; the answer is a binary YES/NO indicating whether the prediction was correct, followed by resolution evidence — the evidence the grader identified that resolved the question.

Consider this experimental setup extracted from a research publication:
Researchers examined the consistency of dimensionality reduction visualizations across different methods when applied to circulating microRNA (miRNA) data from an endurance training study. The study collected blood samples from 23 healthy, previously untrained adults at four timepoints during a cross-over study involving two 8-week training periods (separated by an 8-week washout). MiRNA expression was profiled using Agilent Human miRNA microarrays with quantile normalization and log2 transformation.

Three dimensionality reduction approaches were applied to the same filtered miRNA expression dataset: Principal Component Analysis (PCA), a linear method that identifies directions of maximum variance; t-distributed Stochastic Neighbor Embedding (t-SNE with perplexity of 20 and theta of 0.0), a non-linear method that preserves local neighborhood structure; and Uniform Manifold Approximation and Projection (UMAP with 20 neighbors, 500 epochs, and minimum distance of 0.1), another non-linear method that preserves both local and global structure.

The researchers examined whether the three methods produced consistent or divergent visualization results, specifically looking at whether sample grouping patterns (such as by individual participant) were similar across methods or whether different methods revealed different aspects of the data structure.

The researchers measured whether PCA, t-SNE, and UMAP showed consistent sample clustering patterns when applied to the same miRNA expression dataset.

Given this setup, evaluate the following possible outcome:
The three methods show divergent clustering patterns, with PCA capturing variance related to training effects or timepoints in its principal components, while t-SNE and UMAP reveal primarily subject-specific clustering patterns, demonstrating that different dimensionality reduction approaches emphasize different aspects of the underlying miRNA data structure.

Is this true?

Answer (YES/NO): NO